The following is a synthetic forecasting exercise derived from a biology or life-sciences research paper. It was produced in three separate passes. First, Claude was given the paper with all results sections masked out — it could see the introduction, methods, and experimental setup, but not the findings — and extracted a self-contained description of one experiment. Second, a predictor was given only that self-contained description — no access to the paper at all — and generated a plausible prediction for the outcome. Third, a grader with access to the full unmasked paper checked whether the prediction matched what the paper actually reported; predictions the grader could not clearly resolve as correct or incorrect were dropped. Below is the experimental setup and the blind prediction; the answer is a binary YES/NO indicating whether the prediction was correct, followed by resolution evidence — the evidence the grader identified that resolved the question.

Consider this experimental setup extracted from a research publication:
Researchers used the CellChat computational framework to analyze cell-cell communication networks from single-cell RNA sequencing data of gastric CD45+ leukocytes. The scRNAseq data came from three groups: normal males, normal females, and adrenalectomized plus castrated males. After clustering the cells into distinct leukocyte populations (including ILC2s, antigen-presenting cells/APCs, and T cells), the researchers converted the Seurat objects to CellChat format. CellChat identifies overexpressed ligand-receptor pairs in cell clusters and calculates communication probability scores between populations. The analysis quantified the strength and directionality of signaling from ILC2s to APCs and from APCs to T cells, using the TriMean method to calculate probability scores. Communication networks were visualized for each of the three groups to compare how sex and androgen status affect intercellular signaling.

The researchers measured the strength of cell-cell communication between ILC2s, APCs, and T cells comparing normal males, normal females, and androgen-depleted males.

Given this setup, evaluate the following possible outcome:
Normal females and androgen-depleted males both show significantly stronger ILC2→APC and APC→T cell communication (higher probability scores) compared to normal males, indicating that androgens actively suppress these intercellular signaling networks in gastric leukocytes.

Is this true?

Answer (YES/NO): NO